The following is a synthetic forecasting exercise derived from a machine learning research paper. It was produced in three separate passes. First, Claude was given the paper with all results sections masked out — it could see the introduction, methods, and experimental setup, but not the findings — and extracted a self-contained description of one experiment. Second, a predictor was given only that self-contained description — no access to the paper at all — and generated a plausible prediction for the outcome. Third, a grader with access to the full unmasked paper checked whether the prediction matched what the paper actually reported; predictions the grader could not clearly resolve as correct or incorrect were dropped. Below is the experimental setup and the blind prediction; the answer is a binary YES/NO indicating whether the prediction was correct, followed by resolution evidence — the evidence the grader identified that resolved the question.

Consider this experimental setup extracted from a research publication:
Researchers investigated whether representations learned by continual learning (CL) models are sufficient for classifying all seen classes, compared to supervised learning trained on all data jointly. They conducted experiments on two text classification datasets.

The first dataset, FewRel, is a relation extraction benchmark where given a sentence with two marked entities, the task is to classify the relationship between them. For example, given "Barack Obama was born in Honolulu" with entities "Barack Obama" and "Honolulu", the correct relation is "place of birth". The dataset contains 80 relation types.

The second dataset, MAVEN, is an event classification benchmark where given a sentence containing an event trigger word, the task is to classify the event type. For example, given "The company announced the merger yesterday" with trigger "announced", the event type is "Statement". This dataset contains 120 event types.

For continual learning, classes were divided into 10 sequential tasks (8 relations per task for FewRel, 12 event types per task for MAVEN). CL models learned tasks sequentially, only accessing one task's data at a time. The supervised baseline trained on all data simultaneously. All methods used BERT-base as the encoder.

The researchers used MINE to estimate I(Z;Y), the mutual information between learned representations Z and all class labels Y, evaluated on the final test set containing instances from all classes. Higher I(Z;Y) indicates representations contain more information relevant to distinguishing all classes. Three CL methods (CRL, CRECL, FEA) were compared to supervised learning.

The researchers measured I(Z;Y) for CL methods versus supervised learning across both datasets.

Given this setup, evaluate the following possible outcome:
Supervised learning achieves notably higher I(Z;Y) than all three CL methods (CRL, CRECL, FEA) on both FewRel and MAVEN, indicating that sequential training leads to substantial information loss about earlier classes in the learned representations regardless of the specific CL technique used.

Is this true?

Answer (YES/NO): YES